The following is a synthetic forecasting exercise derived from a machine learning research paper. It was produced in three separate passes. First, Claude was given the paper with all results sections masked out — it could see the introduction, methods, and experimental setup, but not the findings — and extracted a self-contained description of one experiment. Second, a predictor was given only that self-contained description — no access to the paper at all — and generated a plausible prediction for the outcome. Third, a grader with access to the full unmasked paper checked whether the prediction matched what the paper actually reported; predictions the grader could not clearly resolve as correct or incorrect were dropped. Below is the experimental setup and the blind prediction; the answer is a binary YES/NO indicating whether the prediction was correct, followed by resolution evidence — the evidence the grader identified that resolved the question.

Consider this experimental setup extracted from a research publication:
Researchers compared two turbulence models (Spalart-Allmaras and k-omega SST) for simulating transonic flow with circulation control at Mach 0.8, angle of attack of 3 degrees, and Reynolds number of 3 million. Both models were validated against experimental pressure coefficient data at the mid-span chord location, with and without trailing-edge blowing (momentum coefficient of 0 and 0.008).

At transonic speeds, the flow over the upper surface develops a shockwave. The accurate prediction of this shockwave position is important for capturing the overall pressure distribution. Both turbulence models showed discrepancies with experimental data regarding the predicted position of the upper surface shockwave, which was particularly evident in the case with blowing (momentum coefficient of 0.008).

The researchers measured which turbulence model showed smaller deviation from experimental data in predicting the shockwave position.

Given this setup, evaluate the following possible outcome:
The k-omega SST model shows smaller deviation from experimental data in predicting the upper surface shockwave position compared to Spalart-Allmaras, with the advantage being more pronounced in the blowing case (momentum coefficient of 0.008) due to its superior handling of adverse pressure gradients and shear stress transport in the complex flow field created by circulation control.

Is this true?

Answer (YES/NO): NO